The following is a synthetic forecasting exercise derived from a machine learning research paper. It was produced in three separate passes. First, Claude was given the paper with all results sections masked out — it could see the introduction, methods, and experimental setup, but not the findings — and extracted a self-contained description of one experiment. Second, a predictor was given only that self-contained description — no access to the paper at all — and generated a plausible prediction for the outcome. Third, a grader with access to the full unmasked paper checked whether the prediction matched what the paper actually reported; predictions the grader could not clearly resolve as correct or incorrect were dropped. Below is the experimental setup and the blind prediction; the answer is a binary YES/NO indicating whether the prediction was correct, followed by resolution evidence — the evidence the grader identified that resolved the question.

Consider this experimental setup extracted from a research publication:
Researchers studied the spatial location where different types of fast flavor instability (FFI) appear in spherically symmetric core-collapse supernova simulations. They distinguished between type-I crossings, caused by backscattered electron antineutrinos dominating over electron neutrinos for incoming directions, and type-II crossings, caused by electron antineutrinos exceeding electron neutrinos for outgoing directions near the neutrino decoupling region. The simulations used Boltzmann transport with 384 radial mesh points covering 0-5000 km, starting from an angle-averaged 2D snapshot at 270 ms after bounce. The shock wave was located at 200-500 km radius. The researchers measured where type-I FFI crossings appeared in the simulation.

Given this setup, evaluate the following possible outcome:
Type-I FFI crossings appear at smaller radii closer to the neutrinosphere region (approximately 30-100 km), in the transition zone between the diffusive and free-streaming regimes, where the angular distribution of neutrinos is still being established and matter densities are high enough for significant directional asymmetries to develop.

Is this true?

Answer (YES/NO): NO